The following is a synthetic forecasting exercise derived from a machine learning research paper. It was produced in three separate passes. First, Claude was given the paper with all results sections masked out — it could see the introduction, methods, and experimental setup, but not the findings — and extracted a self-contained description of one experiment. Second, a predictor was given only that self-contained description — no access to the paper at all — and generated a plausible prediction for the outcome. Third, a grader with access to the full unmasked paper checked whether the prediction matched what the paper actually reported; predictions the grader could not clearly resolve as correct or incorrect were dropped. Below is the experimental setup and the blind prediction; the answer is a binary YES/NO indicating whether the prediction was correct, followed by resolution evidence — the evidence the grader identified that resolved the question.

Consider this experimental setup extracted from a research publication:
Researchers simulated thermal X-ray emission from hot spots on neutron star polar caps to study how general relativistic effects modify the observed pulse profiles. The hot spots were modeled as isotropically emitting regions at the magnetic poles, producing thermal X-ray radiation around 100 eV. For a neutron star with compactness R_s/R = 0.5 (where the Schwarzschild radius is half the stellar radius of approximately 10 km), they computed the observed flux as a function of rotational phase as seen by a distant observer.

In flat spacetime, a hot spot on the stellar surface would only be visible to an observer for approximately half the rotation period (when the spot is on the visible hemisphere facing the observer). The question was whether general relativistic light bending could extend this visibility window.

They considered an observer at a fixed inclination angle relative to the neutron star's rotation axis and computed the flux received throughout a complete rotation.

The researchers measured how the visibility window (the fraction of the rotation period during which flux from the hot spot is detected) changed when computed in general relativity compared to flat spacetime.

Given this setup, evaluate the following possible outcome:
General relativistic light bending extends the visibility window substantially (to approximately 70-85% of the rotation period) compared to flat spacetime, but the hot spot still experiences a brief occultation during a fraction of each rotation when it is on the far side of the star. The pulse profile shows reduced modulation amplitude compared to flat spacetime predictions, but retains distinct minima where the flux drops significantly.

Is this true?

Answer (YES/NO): NO